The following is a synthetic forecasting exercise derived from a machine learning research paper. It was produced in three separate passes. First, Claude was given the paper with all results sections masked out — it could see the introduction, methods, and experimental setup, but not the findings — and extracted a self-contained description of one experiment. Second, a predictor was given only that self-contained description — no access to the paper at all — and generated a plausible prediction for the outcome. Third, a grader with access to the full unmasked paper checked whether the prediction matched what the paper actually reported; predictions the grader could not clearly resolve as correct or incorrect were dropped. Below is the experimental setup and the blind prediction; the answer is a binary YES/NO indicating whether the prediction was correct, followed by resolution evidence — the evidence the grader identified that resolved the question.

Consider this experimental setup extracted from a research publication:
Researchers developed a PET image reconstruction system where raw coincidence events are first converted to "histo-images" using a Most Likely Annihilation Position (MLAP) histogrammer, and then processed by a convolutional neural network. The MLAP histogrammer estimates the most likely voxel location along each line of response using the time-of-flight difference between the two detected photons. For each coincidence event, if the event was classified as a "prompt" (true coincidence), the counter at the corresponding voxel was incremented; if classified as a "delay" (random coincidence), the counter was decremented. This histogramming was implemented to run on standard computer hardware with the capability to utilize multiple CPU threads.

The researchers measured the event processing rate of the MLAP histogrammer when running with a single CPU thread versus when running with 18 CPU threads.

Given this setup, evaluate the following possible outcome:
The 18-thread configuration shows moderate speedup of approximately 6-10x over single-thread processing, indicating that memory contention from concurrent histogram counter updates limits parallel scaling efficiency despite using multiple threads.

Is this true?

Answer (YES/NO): YES